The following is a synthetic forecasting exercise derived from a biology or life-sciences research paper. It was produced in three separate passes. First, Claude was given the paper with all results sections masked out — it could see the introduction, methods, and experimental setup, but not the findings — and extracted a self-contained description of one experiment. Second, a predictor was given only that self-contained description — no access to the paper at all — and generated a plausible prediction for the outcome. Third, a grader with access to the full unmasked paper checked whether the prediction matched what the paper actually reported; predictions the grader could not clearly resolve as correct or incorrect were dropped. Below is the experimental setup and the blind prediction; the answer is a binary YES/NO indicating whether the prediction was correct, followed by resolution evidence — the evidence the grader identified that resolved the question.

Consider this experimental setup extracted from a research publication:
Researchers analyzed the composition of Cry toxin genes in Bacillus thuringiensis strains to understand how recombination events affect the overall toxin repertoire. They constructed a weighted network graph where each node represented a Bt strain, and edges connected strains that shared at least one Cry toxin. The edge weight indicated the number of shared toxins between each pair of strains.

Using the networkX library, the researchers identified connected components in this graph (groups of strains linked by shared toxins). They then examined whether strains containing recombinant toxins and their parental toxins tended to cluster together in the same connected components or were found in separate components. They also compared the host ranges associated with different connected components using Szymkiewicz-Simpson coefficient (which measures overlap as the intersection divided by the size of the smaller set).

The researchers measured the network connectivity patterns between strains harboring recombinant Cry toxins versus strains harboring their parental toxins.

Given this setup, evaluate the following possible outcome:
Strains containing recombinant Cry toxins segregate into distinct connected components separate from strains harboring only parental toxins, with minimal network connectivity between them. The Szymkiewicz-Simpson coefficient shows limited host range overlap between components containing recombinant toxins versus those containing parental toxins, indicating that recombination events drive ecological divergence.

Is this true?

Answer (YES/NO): NO